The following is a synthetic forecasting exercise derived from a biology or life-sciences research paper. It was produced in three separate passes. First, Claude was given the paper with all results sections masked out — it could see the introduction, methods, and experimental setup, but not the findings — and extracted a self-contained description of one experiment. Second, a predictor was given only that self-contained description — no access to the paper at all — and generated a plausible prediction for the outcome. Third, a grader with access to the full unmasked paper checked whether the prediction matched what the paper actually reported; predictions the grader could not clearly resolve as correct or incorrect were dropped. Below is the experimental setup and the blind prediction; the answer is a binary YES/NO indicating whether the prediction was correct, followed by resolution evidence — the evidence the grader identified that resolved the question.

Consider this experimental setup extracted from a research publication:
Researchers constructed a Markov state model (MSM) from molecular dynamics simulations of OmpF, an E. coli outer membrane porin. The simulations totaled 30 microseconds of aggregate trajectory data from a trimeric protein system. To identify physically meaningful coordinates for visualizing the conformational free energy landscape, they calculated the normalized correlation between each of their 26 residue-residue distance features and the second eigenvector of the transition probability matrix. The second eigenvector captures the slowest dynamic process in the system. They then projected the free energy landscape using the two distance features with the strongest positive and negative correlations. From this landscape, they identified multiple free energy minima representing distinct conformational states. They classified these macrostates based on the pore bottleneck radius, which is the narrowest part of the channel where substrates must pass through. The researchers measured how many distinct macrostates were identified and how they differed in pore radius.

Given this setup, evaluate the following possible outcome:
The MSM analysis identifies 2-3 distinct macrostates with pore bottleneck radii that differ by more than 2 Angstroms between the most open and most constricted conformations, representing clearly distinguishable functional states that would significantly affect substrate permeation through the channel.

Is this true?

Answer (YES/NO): NO